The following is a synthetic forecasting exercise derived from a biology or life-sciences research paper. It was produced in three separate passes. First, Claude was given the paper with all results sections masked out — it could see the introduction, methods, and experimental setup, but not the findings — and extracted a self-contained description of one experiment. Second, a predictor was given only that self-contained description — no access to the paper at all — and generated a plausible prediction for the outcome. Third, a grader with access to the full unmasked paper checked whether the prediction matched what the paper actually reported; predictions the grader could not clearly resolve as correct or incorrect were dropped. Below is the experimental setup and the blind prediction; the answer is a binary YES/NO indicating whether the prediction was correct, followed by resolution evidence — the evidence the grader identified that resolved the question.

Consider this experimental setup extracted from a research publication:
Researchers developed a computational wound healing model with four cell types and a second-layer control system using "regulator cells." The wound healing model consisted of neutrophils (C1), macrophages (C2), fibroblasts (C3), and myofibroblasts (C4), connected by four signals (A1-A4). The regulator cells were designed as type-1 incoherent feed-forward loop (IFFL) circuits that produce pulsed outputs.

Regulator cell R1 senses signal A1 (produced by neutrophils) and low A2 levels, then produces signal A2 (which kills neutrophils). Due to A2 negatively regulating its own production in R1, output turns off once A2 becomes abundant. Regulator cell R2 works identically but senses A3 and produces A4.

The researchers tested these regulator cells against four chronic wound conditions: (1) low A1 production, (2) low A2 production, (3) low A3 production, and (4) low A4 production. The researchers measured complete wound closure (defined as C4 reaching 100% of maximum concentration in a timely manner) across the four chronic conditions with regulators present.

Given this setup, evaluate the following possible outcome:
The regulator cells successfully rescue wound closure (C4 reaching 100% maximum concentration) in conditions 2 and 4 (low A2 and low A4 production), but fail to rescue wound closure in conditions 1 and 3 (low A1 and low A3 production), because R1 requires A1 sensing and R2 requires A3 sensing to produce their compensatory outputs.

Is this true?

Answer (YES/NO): YES